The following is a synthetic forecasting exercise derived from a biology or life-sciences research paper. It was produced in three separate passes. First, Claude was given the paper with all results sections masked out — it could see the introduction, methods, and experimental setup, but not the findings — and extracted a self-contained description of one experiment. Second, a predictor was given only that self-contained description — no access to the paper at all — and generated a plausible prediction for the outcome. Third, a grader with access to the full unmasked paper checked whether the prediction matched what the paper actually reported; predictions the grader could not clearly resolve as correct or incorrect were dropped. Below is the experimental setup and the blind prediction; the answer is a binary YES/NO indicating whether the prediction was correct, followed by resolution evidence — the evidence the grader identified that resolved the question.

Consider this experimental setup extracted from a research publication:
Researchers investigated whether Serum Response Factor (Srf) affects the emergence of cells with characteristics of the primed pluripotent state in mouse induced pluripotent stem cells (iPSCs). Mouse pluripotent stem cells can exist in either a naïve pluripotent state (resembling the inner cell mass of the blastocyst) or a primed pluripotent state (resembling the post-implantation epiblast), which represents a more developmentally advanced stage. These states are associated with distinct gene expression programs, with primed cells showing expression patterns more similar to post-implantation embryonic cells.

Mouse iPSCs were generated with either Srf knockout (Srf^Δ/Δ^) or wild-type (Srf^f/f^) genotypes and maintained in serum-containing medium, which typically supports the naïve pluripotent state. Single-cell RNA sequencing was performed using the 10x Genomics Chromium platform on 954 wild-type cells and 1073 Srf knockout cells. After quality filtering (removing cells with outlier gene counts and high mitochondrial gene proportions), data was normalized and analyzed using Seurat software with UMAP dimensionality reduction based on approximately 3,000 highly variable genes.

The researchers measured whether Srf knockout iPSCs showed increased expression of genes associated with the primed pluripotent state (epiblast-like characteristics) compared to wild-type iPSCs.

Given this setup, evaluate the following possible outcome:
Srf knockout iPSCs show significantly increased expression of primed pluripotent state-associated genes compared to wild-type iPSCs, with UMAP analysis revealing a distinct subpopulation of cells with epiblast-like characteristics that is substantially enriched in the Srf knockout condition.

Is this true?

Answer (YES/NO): YES